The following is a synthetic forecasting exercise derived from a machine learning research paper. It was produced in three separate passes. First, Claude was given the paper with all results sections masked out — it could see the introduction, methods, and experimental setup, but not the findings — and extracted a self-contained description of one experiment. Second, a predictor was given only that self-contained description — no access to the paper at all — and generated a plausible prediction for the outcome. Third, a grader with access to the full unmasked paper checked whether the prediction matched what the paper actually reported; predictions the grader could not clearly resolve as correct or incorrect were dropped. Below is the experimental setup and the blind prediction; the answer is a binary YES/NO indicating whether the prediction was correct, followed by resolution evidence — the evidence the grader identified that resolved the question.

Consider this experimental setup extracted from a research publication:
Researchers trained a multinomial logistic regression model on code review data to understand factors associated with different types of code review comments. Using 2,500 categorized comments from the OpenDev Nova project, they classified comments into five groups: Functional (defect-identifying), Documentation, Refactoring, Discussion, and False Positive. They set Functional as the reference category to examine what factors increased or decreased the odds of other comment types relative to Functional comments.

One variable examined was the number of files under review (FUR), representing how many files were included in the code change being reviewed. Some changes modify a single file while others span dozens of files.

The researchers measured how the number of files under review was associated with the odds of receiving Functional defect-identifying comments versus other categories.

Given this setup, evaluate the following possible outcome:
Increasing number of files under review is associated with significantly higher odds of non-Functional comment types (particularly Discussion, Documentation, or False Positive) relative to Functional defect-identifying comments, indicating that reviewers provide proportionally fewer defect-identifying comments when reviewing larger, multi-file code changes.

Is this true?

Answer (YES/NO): NO